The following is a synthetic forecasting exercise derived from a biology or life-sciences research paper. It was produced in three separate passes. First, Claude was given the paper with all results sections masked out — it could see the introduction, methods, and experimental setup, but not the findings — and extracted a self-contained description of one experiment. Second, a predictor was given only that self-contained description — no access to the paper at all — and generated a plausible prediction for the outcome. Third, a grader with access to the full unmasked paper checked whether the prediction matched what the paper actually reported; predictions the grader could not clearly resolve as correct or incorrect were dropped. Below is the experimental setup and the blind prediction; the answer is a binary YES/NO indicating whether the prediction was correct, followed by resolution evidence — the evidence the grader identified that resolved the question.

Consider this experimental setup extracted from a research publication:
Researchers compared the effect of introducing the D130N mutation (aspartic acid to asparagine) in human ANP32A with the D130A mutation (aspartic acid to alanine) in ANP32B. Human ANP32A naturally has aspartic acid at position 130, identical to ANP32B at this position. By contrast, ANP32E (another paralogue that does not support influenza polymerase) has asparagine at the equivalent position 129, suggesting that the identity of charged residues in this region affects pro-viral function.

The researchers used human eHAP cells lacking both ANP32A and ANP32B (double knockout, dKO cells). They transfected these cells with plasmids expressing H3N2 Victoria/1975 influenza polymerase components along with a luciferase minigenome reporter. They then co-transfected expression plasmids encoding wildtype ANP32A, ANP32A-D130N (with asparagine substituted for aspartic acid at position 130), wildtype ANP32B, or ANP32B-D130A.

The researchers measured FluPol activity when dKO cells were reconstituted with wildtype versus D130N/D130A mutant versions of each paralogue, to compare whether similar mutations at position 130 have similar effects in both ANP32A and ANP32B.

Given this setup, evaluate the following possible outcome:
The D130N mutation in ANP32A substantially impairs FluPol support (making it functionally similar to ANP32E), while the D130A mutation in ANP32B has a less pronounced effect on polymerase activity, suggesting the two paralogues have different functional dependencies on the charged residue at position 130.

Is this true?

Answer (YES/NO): YES